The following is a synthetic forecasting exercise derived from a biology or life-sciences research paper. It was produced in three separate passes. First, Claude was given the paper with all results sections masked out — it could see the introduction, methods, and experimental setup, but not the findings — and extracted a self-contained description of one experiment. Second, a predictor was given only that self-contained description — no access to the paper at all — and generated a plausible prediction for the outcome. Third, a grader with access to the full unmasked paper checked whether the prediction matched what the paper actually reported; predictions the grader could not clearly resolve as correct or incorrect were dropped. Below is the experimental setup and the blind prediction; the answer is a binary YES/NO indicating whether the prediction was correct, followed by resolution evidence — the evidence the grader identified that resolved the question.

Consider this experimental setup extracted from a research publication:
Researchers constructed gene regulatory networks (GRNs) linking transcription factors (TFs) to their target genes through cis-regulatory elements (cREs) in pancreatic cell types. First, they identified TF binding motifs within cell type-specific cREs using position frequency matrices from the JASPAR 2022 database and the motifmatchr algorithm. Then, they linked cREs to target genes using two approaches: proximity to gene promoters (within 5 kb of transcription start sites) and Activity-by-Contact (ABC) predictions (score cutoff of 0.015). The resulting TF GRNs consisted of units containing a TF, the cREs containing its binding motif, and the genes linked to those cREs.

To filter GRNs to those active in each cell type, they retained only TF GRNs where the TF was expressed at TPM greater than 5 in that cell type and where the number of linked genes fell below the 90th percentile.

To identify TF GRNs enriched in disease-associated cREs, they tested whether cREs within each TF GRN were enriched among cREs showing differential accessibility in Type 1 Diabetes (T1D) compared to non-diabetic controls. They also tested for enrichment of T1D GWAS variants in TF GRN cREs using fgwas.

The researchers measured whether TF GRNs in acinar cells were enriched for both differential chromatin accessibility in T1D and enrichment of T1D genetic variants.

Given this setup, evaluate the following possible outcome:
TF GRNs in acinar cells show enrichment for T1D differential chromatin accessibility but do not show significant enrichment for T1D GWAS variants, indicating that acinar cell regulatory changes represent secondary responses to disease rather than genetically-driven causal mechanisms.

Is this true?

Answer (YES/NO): NO